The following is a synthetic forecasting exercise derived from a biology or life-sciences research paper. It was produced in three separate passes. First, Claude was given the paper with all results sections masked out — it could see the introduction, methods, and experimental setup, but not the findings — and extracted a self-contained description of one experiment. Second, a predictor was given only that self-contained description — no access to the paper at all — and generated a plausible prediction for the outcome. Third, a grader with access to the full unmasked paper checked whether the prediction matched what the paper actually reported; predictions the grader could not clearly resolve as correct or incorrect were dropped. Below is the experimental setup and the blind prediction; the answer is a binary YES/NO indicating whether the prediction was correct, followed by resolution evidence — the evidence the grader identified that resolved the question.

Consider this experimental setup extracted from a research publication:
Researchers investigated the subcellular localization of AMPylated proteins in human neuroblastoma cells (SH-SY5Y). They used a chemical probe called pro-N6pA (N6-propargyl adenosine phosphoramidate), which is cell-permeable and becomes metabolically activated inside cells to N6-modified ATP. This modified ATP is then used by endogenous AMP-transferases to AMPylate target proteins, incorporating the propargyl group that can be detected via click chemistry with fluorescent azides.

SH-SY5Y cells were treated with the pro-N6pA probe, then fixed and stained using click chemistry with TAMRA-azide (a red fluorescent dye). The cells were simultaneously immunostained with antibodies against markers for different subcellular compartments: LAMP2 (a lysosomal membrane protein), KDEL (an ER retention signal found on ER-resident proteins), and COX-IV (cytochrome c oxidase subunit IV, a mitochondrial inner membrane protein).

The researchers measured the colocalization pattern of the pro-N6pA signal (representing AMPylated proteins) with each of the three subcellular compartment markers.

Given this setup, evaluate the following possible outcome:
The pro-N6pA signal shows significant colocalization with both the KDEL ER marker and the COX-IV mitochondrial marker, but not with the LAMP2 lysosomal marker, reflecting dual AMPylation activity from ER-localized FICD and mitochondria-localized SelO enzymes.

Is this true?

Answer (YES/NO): NO